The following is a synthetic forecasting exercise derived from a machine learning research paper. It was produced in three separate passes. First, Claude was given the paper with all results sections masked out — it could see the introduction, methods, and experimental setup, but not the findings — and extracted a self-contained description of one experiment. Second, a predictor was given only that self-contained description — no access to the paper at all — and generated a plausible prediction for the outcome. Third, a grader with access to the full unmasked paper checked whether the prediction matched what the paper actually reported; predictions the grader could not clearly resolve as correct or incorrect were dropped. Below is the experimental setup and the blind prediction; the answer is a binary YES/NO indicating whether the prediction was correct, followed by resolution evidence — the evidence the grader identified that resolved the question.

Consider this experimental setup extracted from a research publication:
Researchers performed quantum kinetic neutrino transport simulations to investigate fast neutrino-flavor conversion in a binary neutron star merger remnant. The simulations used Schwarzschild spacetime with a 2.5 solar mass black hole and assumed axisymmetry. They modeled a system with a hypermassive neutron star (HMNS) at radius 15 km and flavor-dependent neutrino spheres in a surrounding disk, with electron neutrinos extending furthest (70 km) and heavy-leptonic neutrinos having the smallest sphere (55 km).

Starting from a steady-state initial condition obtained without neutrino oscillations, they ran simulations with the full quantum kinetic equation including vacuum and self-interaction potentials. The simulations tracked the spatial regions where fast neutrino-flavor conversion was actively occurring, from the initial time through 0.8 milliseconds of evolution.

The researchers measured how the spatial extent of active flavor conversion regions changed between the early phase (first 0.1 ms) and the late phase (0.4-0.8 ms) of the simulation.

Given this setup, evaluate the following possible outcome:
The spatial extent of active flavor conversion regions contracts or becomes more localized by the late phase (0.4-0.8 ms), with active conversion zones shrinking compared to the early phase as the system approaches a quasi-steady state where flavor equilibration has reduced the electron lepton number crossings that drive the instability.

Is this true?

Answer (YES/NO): YES